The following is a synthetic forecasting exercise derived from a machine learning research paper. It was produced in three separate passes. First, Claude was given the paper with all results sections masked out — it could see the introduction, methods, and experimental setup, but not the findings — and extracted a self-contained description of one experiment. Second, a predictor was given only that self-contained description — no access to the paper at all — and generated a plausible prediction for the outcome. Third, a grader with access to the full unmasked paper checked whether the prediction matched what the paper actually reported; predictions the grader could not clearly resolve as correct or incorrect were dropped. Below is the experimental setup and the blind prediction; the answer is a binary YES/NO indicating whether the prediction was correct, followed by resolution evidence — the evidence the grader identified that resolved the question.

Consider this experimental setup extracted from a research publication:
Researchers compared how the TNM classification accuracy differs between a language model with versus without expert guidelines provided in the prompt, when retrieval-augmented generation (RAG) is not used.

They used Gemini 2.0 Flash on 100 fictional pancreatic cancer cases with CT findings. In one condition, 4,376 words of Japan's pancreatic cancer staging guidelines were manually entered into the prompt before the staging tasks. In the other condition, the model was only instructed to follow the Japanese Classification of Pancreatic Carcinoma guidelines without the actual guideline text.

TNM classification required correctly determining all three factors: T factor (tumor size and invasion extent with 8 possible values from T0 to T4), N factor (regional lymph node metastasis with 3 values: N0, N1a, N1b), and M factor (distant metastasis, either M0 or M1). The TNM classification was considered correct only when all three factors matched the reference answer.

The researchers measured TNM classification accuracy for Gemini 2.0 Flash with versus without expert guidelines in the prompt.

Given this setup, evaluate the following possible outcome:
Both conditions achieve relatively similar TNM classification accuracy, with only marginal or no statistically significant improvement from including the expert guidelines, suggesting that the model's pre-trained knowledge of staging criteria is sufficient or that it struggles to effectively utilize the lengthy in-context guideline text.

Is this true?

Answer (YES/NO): YES